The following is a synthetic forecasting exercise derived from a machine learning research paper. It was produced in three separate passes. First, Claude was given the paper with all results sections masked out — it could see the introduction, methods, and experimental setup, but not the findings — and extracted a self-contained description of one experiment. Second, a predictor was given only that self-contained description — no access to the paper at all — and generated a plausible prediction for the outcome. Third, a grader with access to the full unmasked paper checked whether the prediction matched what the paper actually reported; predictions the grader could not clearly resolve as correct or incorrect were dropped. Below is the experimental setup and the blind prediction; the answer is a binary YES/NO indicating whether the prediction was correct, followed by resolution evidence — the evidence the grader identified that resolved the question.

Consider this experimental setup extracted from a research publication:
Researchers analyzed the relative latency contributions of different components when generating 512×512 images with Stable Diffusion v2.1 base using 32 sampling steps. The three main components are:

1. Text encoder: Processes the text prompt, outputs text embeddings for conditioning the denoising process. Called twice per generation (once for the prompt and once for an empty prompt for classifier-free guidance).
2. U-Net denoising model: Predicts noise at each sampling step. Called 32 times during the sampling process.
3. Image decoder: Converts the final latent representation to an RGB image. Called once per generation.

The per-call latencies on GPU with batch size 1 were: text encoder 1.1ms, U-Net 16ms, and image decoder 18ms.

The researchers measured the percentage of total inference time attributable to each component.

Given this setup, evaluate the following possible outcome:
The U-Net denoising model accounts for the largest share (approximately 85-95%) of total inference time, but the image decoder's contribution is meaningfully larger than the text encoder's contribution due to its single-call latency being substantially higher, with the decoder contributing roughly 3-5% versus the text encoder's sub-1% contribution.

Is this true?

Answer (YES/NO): NO